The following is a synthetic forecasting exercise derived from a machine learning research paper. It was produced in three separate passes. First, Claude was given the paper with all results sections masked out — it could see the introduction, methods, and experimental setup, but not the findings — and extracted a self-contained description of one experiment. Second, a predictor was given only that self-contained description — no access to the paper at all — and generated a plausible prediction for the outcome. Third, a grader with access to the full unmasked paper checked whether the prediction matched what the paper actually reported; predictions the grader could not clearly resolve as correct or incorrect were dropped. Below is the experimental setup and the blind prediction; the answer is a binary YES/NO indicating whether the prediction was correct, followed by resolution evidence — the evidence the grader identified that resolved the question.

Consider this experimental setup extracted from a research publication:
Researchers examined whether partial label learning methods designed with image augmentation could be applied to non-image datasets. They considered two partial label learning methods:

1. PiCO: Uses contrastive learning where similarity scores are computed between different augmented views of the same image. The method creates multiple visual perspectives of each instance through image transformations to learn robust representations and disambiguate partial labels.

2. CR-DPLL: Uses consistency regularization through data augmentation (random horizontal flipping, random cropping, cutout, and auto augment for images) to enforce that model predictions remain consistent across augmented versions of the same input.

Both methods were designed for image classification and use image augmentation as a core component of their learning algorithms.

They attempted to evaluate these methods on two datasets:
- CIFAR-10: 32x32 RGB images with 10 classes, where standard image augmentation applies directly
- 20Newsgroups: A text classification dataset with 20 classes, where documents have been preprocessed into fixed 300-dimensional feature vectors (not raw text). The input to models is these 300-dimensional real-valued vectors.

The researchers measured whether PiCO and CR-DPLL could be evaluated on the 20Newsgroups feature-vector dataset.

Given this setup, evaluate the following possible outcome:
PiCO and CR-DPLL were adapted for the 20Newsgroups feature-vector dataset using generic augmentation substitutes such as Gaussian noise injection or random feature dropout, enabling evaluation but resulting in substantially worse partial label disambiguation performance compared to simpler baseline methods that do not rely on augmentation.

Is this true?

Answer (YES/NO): NO